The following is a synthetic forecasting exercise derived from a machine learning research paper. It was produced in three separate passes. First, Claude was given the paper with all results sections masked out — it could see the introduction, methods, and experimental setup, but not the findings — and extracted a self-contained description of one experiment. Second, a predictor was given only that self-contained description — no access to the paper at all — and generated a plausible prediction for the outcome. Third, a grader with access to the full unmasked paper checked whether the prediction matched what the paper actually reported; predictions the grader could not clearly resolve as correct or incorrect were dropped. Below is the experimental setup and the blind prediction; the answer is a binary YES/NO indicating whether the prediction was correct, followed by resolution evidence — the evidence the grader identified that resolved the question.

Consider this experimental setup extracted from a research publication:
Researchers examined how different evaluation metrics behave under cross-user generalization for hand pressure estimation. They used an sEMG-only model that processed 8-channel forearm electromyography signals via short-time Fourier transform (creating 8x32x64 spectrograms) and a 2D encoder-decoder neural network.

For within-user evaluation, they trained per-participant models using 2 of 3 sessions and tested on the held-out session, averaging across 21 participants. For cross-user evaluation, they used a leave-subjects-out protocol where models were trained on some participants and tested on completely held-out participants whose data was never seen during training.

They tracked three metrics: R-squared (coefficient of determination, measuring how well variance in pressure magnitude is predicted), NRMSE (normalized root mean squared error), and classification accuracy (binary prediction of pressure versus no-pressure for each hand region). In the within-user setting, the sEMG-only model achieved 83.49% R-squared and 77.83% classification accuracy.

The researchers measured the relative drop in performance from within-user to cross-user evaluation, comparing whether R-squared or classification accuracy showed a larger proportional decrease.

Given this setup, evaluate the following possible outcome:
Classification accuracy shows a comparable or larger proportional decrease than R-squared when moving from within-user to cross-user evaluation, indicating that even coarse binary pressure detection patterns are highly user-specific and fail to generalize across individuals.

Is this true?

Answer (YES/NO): NO